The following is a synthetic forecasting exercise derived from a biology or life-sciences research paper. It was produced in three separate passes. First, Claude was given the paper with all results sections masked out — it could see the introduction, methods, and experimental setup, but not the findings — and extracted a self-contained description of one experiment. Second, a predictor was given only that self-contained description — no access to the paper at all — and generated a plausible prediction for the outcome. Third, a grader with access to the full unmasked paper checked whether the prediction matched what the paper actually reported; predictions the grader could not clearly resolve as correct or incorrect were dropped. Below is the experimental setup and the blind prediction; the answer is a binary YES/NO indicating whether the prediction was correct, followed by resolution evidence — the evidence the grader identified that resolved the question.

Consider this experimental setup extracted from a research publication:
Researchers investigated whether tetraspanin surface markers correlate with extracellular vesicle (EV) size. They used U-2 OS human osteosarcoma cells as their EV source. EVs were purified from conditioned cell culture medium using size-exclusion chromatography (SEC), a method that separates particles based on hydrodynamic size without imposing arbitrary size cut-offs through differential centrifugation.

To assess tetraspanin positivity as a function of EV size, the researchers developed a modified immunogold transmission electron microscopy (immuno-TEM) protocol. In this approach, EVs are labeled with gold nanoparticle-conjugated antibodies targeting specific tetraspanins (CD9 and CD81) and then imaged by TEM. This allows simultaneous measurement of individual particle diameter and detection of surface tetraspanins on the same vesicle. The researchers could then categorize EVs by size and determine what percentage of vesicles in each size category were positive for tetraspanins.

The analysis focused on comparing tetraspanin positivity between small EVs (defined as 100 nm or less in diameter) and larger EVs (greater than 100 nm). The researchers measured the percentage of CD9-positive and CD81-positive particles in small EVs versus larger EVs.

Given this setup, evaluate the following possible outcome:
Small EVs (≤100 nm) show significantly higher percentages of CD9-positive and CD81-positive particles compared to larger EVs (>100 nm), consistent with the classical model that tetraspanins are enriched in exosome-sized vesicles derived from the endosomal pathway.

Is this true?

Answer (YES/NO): YES